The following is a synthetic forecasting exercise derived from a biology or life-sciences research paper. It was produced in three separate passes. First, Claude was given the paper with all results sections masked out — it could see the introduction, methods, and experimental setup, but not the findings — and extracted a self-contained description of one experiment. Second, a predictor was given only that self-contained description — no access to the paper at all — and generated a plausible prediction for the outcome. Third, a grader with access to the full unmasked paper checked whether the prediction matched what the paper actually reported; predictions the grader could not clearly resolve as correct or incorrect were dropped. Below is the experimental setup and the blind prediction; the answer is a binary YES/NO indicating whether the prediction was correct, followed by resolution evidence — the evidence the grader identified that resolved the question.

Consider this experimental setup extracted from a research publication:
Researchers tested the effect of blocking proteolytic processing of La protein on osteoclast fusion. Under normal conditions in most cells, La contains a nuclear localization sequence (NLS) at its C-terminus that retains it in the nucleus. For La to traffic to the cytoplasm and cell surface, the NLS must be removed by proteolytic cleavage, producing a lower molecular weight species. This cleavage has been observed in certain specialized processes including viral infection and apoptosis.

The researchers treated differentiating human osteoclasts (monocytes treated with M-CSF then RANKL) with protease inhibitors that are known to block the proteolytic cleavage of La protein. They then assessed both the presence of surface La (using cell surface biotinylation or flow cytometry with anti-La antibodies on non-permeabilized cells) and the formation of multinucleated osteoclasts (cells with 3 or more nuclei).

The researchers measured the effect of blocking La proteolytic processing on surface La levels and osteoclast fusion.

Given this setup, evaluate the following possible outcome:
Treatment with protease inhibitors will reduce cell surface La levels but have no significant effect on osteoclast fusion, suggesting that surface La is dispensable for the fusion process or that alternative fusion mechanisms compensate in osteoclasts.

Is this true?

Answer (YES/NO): NO